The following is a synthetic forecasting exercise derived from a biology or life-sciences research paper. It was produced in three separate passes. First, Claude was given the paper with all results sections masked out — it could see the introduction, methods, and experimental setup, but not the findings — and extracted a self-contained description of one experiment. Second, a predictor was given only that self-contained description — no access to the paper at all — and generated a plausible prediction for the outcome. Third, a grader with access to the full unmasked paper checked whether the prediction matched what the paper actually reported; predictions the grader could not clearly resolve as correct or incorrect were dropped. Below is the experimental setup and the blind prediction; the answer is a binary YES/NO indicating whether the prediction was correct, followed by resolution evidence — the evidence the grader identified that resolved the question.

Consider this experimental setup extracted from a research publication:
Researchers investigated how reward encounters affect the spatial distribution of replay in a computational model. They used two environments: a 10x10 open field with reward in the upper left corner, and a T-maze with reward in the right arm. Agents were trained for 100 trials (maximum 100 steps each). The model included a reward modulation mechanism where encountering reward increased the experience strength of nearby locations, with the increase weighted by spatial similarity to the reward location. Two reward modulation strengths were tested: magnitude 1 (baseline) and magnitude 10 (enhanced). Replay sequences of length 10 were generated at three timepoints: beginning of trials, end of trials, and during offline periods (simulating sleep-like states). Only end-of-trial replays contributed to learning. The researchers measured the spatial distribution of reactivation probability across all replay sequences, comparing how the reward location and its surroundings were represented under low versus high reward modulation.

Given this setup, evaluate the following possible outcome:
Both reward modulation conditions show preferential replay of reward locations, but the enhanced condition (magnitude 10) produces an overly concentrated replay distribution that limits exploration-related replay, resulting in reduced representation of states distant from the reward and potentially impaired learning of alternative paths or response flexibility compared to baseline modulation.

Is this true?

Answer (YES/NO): YES